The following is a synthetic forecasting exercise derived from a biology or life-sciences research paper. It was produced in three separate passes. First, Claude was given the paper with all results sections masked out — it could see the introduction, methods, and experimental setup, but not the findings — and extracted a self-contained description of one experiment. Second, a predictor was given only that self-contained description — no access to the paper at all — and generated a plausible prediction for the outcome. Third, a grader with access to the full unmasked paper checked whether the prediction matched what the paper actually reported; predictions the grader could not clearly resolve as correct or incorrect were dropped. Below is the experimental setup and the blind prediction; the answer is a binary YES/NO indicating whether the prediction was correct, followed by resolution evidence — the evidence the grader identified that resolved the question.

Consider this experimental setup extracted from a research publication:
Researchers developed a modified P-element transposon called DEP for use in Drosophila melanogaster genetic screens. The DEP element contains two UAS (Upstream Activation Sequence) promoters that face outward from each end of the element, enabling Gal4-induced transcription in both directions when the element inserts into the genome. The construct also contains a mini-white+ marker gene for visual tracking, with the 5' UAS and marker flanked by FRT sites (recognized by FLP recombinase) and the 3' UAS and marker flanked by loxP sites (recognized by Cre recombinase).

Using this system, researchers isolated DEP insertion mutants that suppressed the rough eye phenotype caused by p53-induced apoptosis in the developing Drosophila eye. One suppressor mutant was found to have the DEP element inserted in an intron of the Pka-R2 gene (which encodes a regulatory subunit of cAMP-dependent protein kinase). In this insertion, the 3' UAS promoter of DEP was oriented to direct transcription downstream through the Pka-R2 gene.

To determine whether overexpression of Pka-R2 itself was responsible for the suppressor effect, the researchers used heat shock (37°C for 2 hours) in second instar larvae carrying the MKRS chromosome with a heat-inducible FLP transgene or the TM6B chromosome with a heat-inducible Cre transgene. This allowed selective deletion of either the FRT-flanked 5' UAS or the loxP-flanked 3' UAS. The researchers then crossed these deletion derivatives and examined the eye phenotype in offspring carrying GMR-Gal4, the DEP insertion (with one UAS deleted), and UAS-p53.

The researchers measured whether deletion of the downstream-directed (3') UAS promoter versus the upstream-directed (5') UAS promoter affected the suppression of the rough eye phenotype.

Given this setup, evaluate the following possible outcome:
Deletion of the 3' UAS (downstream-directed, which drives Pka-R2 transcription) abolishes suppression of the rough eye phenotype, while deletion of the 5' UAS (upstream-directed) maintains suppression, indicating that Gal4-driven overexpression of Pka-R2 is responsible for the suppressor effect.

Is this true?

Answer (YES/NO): NO